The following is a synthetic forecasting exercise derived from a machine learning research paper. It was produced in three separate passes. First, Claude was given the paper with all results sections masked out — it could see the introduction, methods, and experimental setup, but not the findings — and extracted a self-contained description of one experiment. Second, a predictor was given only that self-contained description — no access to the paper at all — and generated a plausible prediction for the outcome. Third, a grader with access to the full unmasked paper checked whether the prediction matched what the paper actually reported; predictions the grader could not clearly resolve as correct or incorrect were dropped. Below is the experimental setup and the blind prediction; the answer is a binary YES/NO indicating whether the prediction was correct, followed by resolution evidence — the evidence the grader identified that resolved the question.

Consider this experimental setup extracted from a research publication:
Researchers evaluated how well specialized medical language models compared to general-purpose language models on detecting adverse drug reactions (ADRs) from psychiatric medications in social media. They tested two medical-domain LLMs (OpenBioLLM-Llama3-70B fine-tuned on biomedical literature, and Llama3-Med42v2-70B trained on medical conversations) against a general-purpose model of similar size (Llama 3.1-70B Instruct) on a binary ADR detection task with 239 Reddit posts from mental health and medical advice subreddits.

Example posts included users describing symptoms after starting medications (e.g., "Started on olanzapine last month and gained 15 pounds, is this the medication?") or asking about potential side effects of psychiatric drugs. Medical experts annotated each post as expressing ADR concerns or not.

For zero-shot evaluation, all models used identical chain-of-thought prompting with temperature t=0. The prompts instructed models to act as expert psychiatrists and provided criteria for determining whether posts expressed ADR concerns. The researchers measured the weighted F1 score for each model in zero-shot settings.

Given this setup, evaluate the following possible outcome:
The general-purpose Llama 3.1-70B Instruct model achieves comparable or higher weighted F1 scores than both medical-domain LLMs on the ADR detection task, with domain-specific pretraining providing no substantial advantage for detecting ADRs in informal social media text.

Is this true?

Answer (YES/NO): YES